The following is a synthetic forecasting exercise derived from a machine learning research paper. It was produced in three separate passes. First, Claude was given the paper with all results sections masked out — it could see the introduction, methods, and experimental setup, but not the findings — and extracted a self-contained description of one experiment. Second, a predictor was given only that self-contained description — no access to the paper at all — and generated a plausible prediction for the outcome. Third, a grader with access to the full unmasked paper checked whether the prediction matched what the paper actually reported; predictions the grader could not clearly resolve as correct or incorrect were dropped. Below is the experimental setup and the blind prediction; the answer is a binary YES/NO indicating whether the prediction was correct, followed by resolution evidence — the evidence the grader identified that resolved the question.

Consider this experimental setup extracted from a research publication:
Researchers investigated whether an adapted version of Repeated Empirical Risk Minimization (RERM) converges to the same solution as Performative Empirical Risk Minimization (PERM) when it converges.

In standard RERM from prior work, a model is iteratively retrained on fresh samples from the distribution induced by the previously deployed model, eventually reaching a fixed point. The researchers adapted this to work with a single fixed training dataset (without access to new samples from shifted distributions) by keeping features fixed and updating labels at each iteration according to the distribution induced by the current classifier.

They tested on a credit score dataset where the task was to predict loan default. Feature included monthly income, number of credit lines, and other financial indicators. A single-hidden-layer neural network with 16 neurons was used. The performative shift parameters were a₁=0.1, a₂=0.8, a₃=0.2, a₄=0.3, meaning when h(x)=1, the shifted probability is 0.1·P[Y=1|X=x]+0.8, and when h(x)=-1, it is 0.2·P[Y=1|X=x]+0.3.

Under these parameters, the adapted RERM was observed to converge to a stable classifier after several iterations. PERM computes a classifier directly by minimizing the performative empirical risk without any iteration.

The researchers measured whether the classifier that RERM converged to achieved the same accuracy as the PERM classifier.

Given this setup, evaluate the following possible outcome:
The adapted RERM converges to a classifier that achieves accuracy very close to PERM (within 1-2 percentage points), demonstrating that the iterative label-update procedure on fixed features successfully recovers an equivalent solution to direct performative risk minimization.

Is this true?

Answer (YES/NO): YES